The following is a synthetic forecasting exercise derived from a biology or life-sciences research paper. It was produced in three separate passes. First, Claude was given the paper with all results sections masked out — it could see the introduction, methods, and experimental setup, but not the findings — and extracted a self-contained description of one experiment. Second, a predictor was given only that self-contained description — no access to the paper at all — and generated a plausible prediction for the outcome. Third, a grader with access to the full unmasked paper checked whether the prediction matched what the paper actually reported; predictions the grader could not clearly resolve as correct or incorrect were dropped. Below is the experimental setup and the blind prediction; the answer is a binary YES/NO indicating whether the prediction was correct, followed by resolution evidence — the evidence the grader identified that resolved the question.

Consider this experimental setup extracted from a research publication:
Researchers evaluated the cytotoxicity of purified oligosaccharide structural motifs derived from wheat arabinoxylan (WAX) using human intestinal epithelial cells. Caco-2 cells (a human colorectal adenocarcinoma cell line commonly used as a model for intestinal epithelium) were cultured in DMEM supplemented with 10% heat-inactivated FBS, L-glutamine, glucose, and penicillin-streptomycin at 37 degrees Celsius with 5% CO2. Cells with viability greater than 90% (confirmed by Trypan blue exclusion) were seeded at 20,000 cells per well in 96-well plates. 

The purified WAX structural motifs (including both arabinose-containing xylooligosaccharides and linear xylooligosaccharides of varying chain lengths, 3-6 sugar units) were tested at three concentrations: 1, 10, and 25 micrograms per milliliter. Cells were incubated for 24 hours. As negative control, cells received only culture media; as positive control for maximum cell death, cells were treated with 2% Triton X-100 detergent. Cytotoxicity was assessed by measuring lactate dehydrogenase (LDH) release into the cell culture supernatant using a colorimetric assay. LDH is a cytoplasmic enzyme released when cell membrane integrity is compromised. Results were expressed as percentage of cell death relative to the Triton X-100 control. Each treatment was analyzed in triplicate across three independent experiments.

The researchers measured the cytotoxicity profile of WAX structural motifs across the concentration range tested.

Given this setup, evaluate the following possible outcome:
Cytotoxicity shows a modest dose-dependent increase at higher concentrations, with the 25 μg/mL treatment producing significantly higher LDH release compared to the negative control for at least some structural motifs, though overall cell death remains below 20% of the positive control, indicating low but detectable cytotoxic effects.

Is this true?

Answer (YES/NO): NO